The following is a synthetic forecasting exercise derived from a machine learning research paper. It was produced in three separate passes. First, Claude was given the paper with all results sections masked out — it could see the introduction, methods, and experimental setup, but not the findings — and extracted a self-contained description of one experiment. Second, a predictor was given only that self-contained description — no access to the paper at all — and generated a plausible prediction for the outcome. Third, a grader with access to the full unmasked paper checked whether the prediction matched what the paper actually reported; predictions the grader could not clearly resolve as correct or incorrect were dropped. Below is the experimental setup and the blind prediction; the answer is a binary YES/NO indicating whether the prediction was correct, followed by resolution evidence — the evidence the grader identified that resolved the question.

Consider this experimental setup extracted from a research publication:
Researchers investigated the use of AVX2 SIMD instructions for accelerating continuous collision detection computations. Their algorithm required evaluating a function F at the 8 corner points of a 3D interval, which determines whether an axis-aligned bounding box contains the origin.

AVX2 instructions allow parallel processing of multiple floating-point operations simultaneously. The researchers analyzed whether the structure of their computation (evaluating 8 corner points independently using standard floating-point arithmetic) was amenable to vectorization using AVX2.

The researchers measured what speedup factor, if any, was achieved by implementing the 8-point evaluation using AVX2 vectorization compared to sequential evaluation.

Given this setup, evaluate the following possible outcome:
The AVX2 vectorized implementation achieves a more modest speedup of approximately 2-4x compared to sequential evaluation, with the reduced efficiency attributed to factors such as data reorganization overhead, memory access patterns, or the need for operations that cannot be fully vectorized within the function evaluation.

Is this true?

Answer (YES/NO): YES